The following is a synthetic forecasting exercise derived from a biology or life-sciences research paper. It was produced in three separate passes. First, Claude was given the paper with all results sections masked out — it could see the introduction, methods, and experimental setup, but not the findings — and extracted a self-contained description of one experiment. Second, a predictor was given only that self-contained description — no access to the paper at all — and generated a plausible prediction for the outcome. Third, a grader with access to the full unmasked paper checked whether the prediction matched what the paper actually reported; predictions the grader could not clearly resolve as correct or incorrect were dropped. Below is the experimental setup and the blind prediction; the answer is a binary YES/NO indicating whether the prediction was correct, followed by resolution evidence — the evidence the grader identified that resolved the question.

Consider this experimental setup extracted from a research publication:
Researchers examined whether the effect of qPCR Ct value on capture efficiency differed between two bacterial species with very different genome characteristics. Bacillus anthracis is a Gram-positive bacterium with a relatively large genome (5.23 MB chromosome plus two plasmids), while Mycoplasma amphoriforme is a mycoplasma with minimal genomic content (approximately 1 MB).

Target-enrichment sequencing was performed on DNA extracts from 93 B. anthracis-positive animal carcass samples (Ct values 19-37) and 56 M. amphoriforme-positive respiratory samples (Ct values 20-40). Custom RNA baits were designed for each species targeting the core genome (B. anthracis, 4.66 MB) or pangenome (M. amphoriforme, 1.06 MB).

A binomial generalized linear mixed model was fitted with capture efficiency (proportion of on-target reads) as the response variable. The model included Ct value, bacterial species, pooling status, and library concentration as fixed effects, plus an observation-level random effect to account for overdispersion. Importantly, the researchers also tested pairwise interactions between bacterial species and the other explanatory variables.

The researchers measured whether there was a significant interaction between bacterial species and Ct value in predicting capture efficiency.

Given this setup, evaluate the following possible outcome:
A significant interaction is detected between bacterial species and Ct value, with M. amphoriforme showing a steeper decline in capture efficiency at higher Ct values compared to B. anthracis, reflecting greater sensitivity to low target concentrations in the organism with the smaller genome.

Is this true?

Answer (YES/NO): NO